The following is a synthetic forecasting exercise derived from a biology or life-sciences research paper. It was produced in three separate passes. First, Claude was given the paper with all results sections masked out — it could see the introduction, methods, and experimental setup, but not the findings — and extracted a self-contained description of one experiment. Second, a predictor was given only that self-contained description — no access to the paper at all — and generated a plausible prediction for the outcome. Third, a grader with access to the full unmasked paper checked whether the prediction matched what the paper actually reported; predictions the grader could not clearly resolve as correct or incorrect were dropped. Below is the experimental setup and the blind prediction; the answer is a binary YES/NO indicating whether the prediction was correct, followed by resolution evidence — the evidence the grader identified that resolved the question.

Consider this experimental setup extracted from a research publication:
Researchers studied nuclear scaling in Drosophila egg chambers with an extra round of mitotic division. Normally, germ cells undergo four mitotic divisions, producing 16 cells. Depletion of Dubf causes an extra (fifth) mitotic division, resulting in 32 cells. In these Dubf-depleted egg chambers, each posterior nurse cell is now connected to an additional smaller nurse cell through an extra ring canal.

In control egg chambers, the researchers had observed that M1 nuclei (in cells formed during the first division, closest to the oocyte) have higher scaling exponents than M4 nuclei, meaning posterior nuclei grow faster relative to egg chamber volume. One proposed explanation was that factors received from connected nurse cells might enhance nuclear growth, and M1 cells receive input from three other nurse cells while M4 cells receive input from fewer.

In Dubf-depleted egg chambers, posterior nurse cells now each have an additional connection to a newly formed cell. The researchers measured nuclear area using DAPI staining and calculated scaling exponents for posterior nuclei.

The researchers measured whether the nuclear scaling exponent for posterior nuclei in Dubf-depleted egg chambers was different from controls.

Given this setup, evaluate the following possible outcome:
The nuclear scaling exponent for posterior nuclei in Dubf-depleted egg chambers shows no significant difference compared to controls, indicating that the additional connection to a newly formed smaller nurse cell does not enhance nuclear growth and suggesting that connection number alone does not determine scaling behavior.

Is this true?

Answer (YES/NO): NO